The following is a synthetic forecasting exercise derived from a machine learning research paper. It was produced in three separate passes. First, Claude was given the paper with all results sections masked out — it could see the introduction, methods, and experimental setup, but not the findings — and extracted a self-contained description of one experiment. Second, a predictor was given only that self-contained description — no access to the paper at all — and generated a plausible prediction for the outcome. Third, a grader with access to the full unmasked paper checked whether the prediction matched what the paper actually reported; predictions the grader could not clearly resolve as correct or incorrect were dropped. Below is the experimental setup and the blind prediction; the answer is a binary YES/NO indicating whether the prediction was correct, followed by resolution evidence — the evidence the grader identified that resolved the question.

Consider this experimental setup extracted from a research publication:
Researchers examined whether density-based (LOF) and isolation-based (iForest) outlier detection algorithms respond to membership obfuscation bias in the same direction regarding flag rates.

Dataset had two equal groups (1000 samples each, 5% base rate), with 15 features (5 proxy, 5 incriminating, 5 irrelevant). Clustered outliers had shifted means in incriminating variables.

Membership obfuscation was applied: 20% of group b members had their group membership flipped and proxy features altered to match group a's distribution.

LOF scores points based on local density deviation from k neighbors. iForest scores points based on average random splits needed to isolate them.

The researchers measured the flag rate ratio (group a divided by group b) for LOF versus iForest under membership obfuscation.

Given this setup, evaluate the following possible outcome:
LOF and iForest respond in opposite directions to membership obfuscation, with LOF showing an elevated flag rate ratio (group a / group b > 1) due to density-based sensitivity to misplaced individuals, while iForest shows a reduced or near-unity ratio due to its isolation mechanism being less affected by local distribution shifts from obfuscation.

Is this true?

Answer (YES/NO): NO